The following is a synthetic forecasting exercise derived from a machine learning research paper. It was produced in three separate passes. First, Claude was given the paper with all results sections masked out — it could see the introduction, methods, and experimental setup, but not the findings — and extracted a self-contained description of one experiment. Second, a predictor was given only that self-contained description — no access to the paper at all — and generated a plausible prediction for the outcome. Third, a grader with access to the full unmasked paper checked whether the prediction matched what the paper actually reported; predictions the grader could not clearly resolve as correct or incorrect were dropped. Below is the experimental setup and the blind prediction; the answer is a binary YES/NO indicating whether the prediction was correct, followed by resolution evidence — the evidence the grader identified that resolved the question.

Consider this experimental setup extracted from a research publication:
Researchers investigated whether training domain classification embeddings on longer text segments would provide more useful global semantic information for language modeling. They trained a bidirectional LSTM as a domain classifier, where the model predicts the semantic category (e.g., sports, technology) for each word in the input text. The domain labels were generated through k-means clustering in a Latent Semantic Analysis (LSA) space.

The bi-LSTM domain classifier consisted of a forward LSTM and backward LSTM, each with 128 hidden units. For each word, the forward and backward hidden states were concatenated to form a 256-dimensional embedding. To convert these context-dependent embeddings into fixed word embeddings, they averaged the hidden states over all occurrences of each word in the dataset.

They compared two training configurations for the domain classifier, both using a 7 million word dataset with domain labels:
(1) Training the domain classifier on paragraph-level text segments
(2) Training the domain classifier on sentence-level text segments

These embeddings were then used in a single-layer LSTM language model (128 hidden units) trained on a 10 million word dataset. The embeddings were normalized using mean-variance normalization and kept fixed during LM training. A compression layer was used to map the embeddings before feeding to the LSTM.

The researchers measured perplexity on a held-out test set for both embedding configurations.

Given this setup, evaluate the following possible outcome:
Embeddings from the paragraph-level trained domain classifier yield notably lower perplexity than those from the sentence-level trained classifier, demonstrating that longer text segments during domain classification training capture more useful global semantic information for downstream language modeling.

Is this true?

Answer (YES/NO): NO